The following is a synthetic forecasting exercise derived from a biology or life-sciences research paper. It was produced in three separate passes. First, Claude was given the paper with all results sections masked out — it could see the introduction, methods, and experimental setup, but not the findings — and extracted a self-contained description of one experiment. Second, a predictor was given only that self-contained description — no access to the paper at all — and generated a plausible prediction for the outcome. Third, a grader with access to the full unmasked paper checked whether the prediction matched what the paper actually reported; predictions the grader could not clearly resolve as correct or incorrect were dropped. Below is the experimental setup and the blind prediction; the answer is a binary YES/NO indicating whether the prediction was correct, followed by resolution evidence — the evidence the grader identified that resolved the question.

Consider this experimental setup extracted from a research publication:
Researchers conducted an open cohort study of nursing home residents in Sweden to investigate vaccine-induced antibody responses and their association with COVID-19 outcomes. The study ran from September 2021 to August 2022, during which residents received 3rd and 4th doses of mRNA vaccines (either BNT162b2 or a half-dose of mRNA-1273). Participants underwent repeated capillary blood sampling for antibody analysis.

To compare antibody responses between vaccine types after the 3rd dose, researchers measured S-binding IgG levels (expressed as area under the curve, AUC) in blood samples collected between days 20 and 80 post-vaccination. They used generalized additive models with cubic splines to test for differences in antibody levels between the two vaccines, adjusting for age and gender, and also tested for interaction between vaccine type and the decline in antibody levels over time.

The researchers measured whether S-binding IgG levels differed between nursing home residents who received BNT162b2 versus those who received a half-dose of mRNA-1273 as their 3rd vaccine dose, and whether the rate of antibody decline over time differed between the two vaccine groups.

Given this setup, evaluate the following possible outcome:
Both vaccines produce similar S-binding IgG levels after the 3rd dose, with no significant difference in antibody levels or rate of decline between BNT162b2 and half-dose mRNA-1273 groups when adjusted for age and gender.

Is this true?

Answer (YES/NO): NO